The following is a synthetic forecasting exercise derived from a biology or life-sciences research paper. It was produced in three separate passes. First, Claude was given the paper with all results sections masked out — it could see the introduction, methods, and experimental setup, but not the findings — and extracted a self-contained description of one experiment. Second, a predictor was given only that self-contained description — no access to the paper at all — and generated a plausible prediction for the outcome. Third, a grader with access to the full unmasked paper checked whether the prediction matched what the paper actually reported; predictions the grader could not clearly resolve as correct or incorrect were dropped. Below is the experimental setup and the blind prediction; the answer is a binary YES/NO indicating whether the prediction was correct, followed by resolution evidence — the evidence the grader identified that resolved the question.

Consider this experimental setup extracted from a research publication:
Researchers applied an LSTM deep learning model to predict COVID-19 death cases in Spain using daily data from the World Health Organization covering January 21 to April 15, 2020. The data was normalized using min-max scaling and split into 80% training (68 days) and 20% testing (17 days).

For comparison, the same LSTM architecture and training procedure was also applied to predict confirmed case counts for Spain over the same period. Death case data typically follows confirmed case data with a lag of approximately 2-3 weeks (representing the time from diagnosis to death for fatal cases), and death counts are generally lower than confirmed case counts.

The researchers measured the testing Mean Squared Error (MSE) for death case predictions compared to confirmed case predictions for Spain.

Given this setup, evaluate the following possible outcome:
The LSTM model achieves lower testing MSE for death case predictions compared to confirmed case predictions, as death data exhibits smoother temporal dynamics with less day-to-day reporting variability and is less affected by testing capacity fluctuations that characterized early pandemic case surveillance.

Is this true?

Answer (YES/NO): YES